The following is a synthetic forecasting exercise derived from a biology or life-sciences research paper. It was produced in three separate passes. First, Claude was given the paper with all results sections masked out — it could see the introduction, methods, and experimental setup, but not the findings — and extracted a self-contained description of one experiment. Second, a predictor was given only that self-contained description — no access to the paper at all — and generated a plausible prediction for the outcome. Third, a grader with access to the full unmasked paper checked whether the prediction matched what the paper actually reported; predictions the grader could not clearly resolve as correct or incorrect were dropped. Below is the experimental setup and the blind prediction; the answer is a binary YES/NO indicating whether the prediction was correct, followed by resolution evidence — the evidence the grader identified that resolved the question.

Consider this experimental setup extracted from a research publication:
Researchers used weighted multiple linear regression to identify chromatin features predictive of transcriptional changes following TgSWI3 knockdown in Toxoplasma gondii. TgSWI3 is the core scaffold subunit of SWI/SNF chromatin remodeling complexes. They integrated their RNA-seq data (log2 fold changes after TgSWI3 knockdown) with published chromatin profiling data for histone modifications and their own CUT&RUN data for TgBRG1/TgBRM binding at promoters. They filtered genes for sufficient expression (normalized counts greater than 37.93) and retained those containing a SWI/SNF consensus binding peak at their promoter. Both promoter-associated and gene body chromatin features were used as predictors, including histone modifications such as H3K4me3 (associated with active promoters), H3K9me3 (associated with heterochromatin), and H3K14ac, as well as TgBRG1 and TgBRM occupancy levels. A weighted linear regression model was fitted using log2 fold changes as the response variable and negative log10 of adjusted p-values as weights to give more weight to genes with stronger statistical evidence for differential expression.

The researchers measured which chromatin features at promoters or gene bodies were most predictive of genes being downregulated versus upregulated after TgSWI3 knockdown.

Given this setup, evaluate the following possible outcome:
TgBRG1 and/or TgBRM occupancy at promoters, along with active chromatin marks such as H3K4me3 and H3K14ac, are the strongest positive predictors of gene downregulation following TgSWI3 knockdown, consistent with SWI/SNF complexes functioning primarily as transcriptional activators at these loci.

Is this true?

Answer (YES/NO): NO